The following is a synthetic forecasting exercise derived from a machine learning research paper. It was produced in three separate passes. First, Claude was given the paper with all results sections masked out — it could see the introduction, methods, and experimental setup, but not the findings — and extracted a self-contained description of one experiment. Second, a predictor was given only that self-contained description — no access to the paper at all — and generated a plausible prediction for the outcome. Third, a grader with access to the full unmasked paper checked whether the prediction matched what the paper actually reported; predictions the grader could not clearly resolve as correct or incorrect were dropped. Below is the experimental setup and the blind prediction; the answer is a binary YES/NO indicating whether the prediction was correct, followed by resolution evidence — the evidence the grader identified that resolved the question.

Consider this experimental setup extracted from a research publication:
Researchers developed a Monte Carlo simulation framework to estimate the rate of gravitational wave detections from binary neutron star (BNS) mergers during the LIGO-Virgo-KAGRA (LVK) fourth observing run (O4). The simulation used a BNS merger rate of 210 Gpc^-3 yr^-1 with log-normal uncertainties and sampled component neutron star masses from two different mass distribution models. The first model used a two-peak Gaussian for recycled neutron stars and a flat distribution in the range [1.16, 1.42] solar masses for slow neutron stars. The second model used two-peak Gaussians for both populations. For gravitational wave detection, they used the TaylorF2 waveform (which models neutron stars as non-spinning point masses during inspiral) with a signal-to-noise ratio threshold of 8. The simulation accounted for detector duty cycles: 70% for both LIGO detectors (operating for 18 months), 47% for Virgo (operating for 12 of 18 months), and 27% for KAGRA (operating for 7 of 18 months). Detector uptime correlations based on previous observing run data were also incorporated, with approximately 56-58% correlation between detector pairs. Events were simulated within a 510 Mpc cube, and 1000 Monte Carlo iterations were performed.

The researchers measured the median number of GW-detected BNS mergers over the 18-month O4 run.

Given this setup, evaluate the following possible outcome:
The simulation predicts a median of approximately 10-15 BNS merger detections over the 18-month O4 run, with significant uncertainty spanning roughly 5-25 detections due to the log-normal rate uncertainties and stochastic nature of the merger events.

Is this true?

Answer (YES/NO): NO